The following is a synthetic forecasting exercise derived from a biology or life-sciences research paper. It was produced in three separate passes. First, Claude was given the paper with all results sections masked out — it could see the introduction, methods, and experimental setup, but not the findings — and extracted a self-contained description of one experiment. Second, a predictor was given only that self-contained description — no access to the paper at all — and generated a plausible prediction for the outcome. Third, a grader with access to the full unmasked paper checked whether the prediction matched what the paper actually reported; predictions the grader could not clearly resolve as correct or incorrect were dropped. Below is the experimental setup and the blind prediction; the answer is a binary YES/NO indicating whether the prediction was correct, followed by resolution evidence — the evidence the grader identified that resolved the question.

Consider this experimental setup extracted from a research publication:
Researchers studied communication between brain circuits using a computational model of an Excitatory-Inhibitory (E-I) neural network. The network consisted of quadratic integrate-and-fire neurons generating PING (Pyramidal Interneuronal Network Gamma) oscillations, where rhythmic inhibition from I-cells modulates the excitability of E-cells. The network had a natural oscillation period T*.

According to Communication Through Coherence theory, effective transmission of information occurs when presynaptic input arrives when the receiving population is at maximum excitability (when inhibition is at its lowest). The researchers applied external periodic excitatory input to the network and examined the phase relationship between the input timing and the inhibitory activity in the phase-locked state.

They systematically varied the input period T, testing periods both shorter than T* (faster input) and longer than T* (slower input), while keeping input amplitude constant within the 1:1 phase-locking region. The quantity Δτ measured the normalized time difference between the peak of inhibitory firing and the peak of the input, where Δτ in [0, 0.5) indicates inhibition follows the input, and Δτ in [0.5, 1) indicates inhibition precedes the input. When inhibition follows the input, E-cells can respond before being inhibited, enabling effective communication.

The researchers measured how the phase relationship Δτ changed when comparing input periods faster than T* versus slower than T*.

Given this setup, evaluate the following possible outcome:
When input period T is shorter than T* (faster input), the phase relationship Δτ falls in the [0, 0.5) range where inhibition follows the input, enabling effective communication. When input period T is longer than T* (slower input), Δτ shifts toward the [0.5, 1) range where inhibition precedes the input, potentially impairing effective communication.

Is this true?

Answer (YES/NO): NO